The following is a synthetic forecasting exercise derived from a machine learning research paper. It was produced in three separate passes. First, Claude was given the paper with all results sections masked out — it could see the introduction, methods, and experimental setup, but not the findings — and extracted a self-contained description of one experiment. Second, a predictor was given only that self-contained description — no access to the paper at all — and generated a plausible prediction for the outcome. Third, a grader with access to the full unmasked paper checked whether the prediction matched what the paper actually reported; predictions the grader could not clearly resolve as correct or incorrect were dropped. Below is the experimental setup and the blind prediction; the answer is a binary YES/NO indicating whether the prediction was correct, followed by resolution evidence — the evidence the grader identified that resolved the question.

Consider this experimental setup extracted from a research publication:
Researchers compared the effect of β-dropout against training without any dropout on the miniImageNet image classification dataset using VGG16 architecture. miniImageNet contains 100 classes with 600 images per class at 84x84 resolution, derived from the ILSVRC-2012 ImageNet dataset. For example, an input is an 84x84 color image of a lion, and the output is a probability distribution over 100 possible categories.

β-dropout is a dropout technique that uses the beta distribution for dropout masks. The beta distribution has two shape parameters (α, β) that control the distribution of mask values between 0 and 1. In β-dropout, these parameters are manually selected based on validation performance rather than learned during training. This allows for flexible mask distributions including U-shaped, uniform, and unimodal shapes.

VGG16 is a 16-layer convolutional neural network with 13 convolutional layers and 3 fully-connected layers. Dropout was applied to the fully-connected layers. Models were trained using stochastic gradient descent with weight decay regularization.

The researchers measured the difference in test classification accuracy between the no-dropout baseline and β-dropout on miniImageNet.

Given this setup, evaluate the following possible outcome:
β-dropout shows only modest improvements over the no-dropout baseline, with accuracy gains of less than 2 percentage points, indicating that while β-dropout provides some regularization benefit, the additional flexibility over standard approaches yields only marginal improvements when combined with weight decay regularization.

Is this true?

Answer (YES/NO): YES